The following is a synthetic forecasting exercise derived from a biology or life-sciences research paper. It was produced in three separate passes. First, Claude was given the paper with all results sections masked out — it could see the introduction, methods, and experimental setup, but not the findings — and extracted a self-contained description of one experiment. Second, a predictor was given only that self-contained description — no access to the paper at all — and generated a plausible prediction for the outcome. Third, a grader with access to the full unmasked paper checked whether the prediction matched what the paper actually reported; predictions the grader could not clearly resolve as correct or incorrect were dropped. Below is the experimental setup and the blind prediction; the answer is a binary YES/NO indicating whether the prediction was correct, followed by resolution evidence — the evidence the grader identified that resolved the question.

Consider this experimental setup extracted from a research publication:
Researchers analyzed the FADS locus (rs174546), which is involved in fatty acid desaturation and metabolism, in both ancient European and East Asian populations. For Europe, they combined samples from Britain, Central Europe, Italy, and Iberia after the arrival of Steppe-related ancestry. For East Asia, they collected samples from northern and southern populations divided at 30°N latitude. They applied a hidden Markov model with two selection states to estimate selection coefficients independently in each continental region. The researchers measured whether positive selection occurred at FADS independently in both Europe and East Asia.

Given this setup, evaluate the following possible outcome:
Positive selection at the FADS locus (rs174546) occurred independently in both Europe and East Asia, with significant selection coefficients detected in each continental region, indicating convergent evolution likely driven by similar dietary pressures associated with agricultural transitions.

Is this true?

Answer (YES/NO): YES